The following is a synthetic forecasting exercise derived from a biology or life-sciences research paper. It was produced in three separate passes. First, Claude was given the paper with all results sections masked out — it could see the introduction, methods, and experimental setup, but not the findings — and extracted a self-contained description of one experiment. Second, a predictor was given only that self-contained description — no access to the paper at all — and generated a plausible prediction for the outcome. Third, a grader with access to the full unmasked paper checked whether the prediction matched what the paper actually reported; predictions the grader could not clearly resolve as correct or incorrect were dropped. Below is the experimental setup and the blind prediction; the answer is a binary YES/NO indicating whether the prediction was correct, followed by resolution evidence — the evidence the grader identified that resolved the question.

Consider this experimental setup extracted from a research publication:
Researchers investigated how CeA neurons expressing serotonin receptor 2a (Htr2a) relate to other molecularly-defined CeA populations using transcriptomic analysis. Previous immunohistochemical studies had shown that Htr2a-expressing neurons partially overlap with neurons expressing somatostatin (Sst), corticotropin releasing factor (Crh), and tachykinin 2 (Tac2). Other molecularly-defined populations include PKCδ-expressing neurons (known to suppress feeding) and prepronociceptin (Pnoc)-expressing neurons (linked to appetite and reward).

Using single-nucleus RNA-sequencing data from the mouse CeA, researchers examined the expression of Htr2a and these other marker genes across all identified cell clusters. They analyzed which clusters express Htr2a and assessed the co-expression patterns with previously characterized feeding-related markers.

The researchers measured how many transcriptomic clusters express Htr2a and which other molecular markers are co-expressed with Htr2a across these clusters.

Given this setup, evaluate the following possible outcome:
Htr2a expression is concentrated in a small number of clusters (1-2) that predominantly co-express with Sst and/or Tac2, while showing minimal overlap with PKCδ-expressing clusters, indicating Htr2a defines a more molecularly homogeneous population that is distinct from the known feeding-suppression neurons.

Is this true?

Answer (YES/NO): NO